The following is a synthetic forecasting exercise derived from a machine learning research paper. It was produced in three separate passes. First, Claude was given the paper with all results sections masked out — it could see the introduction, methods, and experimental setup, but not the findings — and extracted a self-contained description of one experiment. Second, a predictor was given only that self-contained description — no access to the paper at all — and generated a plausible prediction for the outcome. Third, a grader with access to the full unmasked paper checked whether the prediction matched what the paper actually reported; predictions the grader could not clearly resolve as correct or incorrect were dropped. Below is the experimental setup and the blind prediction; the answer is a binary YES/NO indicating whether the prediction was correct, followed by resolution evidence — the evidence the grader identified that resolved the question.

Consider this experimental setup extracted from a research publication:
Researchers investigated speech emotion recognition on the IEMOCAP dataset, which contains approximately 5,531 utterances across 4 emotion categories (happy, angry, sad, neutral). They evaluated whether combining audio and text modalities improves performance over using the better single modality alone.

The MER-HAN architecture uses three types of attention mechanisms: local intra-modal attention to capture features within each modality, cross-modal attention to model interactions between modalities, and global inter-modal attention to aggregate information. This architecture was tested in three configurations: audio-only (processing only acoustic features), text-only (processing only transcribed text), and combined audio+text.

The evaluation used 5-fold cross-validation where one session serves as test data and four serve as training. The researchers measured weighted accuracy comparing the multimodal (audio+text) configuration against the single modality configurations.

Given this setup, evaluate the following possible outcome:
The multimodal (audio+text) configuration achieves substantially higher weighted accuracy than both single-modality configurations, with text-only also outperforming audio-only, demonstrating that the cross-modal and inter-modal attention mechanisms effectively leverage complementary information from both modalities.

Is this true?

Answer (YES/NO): YES